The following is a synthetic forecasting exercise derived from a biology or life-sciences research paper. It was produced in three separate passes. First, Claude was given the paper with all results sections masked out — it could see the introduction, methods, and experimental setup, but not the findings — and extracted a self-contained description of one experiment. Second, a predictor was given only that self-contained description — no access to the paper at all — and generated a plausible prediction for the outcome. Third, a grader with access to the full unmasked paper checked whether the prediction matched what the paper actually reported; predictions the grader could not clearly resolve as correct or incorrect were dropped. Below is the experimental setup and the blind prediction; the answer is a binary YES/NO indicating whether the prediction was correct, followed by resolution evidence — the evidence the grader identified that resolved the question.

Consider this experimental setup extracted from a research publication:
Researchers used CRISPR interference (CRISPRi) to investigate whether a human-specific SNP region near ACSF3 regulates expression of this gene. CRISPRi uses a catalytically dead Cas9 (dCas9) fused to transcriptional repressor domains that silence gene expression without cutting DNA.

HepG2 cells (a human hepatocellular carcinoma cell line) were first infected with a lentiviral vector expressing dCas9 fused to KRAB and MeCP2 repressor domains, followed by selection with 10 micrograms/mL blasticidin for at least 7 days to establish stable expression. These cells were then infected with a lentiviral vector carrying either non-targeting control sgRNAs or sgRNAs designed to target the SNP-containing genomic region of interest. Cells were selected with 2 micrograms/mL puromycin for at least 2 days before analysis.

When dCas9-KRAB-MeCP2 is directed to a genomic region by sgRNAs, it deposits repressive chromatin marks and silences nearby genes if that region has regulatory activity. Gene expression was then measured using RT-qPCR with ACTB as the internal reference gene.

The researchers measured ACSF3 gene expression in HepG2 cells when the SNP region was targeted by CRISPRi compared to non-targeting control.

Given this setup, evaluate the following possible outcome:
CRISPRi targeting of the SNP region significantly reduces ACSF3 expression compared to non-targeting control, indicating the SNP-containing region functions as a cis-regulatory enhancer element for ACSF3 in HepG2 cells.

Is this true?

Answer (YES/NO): YES